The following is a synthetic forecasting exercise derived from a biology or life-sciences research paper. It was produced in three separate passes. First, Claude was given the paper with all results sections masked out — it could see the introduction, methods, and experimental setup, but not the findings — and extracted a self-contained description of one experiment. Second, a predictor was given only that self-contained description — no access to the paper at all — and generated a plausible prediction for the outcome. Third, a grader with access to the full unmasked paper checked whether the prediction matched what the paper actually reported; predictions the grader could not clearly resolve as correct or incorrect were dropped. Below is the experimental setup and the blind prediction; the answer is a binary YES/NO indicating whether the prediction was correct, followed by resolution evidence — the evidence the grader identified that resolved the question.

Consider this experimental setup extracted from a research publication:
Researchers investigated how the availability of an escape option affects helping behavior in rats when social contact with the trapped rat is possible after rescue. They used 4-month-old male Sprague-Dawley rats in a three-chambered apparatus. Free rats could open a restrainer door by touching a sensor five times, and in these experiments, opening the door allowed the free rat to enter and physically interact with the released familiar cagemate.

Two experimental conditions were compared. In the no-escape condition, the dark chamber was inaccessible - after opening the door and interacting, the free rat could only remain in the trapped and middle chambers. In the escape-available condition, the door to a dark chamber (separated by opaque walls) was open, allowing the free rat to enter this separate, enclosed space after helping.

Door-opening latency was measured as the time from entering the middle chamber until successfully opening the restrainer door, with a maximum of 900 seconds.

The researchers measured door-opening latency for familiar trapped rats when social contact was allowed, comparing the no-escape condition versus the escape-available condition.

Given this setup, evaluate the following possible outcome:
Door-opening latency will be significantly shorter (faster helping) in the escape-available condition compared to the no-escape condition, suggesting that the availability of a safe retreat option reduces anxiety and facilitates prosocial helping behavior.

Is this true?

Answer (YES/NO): NO